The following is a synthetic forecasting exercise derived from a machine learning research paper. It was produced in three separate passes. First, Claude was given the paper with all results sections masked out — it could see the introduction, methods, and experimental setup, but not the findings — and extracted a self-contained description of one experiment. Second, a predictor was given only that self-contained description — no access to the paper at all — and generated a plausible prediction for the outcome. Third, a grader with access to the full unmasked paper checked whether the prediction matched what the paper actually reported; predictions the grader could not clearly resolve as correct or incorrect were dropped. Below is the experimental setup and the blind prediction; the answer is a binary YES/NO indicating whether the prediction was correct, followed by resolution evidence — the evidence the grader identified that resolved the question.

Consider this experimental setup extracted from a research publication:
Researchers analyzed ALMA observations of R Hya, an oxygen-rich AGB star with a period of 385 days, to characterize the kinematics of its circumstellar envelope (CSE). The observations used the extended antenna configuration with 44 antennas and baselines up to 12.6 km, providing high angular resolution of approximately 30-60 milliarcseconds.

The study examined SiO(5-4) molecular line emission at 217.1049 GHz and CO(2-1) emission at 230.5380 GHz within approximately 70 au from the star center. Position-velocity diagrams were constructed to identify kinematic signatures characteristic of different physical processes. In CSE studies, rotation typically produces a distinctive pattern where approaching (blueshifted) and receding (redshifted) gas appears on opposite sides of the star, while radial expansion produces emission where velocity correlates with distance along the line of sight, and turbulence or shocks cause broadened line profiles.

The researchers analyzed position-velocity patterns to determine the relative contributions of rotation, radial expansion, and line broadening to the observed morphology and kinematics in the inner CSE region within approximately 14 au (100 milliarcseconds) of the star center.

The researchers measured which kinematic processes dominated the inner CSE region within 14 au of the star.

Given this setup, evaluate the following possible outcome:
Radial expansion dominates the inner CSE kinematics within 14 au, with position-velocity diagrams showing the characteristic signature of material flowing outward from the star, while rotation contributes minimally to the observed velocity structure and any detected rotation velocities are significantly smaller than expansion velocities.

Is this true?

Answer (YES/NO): NO